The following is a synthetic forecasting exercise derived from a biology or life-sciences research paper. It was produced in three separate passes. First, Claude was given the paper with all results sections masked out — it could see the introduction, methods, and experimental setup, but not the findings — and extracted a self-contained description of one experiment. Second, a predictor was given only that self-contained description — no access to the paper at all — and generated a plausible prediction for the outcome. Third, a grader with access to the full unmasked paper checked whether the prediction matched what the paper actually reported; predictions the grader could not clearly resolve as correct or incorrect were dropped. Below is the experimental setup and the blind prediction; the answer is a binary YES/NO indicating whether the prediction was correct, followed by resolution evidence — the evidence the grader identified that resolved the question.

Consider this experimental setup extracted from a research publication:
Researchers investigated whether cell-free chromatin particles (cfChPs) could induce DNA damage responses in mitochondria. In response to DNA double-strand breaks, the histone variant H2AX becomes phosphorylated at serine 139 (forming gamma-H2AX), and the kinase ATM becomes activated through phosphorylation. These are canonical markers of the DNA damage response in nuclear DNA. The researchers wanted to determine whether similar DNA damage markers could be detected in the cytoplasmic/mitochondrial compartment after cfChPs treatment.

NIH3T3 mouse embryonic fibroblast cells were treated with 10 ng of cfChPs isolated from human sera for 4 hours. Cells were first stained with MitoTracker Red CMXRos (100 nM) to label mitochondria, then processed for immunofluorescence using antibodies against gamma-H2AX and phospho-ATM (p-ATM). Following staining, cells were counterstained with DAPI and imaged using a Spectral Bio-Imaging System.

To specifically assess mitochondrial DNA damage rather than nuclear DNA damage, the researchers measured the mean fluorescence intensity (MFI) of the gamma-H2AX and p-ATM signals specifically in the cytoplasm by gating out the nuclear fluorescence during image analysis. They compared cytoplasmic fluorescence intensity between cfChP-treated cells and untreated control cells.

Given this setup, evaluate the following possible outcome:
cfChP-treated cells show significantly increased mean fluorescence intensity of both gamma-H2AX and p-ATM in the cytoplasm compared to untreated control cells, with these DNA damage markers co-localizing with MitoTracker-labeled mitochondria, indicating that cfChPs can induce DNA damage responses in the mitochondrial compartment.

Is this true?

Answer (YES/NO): YES